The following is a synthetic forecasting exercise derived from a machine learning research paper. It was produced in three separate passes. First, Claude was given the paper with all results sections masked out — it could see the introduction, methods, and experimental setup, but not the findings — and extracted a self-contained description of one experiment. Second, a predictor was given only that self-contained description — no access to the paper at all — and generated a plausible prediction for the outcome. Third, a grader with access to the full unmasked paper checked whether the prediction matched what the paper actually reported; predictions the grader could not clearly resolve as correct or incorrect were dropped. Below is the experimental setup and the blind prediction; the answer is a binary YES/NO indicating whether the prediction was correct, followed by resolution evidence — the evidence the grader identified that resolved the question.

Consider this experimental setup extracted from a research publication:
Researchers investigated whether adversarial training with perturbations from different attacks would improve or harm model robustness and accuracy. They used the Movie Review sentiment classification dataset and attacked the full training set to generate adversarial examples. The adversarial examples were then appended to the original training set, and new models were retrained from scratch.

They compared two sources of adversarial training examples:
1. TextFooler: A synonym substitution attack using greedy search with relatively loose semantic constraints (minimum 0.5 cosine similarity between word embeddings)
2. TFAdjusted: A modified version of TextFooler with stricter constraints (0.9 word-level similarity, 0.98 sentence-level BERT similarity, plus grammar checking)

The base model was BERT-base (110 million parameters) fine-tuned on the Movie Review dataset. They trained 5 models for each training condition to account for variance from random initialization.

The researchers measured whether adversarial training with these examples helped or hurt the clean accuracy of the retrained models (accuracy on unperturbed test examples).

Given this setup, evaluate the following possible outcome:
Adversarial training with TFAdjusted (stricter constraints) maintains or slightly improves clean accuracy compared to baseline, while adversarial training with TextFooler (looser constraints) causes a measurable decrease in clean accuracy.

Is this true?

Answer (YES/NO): YES